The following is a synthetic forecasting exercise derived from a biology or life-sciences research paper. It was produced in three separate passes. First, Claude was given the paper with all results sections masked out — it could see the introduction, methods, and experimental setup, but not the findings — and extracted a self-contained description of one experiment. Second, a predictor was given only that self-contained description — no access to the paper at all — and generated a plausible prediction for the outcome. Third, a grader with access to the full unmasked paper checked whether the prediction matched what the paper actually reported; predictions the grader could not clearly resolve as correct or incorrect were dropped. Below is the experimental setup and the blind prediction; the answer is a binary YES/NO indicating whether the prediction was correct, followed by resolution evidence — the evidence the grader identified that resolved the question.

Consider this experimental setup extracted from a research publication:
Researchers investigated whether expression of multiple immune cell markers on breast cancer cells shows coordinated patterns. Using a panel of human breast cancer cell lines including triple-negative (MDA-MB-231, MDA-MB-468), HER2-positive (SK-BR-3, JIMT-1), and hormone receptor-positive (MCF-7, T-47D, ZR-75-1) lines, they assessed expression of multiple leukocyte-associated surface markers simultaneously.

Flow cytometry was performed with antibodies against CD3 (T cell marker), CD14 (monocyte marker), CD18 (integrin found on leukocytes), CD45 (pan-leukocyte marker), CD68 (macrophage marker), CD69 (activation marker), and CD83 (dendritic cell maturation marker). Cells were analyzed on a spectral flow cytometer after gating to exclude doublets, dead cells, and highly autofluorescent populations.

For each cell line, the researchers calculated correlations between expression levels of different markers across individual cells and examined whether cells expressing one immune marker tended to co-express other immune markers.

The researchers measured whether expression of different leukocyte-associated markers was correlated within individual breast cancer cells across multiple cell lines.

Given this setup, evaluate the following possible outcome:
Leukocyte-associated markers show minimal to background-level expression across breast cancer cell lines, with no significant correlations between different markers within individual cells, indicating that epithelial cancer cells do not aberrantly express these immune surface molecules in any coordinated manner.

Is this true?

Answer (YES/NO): NO